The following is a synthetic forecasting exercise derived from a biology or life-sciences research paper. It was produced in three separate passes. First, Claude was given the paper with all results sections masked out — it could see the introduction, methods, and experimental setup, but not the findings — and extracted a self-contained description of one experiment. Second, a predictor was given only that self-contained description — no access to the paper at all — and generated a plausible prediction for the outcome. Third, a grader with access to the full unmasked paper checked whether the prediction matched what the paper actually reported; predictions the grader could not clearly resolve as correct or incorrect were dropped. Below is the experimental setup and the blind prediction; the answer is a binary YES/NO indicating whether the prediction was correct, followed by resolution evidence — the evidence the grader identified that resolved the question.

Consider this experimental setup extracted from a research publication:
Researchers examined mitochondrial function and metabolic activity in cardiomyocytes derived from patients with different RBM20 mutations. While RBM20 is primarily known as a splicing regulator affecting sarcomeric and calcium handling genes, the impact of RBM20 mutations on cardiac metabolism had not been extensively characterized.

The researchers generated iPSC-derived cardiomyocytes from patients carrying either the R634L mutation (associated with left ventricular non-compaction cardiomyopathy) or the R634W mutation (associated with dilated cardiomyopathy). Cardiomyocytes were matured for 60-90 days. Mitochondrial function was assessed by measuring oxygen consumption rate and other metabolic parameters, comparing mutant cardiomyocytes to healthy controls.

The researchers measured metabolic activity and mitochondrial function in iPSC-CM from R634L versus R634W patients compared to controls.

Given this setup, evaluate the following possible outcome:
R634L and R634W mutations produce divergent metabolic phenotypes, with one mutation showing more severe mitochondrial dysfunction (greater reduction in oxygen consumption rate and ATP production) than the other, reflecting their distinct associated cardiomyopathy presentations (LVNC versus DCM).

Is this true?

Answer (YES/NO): NO